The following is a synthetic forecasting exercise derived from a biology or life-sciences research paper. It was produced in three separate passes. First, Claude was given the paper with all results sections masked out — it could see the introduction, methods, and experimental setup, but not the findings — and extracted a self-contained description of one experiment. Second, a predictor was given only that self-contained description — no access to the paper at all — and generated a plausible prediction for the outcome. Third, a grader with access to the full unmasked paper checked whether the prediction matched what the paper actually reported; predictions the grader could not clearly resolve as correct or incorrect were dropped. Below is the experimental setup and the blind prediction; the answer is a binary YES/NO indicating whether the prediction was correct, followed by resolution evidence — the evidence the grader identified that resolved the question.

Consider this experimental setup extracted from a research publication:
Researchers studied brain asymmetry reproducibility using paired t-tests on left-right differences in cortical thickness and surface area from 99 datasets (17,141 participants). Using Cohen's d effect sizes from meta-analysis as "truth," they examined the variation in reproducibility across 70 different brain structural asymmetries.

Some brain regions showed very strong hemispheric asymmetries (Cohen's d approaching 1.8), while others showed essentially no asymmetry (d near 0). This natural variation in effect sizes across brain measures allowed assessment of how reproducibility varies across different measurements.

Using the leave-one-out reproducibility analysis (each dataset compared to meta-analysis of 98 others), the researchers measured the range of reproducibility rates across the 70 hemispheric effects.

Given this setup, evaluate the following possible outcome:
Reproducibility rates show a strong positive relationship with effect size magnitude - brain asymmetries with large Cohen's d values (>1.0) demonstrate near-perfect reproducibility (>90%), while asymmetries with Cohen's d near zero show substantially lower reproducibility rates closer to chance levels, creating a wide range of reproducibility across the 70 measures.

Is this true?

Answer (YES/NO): NO